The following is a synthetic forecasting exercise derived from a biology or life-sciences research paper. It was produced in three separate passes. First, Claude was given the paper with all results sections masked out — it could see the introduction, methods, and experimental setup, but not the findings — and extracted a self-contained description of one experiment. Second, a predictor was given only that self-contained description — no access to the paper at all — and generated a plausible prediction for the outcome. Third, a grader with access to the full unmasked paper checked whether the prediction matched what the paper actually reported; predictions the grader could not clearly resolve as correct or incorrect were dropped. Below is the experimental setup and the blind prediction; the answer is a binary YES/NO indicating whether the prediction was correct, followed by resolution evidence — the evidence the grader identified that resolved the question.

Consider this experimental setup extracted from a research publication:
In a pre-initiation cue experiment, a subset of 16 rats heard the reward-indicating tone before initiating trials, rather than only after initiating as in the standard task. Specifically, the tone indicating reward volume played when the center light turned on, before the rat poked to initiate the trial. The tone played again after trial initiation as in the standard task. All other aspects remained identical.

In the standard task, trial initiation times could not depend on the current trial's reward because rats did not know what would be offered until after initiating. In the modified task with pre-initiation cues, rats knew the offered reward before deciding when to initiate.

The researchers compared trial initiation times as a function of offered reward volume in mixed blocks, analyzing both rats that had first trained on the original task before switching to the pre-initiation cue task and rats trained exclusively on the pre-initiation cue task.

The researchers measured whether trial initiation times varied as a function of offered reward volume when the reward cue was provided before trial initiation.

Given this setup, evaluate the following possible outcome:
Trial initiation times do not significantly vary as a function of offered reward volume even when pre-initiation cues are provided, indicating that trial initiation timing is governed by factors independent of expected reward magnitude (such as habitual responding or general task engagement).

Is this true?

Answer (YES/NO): NO